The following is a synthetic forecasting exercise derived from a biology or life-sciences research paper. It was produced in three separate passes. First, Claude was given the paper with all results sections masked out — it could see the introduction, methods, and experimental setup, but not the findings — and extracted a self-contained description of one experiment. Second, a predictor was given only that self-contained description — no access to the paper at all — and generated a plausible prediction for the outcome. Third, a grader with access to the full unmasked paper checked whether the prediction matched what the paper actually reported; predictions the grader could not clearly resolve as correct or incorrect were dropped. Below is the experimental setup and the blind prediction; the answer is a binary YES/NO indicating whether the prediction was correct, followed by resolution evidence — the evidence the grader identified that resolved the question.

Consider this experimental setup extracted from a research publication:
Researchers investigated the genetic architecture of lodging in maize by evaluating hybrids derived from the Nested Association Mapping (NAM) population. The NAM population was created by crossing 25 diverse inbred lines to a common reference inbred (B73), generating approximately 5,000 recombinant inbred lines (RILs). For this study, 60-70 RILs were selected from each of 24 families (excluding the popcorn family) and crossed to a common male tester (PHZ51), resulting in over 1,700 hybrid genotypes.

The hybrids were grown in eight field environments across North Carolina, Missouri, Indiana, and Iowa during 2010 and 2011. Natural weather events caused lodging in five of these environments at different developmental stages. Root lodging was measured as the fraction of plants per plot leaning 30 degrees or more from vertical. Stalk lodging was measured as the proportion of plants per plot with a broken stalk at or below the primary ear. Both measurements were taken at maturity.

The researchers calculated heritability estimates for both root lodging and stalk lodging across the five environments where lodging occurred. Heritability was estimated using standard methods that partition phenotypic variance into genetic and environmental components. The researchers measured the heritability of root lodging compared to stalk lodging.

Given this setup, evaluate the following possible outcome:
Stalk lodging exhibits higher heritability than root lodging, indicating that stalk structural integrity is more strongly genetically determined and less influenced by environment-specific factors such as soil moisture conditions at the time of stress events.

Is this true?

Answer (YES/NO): NO